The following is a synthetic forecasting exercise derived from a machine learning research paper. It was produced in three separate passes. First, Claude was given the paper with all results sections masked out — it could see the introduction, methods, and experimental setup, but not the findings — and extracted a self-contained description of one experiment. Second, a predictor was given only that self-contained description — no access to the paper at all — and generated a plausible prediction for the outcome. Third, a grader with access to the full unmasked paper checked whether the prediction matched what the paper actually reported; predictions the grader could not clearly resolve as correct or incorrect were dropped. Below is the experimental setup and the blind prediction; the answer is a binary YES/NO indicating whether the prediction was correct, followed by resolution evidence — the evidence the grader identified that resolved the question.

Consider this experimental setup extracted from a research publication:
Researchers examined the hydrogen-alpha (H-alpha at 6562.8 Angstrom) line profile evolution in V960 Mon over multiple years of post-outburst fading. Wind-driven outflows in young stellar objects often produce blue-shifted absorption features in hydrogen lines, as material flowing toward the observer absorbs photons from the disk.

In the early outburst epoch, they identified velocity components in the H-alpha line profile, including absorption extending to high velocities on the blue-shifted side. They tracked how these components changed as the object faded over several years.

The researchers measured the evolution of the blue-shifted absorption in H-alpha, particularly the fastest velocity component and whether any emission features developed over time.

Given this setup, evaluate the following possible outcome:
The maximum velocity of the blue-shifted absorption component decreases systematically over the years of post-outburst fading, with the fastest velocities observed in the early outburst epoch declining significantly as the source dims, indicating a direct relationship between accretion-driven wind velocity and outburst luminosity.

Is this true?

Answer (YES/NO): YES